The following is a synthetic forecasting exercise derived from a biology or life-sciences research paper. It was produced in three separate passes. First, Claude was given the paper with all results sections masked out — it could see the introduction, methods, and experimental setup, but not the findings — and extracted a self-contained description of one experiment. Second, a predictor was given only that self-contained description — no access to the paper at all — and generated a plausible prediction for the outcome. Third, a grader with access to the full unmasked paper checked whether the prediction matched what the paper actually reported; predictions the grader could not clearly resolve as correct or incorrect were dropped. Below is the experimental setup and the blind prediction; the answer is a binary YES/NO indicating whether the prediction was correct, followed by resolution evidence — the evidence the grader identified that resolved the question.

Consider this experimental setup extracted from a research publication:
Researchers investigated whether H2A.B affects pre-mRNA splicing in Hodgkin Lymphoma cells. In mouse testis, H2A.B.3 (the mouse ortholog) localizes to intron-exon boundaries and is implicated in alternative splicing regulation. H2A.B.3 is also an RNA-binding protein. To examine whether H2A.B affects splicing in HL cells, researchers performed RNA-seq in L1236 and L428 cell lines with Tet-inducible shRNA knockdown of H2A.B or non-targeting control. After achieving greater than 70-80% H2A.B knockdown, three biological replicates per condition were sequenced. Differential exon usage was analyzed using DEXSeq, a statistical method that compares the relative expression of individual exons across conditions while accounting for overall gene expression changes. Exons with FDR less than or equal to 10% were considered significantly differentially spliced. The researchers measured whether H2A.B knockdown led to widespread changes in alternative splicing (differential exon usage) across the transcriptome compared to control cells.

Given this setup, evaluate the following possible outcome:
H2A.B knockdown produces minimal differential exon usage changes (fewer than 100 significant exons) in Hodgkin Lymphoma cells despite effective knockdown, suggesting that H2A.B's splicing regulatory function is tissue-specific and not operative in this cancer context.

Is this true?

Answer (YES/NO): NO